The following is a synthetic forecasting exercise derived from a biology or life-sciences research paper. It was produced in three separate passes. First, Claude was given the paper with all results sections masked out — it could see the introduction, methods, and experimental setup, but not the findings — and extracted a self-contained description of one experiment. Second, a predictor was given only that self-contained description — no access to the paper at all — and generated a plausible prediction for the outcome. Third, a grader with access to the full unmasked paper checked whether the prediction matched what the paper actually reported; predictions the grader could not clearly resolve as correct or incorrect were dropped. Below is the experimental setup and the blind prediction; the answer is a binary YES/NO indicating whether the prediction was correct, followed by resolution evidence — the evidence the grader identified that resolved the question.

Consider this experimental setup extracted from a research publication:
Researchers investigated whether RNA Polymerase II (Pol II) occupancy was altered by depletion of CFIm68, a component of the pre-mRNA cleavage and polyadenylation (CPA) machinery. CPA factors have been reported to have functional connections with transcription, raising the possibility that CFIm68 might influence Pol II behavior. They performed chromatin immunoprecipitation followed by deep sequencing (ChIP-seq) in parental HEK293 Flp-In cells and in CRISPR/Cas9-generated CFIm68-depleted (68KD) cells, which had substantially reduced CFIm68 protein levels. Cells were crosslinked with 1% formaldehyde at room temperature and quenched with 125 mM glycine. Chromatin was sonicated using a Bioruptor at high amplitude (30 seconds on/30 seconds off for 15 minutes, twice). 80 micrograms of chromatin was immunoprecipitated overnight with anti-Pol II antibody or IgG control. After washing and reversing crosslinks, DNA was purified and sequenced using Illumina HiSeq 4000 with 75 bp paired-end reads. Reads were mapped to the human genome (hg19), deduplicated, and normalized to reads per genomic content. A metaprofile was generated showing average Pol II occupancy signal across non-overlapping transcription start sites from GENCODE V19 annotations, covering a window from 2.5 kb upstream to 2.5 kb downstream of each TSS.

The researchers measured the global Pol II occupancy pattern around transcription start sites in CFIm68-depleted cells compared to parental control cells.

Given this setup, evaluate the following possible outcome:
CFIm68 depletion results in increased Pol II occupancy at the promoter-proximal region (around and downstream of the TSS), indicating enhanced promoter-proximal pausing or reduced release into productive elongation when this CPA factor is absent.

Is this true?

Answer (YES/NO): NO